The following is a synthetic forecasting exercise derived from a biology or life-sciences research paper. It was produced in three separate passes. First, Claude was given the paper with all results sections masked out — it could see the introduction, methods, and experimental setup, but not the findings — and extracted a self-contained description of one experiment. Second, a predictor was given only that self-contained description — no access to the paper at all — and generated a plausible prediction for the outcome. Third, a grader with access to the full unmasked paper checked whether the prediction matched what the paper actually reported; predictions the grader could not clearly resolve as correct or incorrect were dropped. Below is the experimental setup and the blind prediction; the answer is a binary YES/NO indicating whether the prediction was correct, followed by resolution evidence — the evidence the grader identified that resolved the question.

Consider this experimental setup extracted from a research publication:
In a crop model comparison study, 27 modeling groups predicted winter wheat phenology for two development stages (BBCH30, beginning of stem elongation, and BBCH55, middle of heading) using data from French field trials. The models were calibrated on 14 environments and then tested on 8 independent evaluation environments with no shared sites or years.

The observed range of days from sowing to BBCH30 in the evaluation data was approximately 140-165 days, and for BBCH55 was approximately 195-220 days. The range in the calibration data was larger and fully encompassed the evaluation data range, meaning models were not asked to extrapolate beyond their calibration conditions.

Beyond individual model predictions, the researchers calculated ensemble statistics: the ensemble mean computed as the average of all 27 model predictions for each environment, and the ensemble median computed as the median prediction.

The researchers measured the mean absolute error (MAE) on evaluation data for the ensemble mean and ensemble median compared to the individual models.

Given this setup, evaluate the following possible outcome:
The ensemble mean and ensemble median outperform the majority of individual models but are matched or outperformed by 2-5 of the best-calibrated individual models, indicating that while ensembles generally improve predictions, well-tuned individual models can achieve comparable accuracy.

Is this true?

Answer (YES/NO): NO